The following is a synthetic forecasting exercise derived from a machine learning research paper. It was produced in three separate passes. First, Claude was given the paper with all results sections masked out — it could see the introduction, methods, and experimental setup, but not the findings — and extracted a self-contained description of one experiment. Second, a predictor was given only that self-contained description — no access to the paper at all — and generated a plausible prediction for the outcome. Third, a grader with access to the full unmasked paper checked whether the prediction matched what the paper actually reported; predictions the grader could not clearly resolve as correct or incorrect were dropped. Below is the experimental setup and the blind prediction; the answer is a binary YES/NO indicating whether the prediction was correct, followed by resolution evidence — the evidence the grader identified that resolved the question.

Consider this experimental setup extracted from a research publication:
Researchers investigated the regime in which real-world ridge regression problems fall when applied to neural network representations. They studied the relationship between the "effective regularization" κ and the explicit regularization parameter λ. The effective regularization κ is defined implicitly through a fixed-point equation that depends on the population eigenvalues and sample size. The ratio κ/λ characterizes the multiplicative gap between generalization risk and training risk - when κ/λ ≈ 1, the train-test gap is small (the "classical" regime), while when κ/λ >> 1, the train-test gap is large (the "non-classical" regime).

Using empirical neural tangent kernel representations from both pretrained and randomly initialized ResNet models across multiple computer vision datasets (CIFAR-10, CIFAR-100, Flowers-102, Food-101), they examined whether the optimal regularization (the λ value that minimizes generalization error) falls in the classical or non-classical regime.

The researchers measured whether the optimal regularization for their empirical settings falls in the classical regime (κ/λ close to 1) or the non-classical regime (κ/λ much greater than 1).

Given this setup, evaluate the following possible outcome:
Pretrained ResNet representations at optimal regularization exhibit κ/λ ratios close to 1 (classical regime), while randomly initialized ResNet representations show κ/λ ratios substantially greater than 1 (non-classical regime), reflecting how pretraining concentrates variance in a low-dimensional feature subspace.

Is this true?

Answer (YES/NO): NO